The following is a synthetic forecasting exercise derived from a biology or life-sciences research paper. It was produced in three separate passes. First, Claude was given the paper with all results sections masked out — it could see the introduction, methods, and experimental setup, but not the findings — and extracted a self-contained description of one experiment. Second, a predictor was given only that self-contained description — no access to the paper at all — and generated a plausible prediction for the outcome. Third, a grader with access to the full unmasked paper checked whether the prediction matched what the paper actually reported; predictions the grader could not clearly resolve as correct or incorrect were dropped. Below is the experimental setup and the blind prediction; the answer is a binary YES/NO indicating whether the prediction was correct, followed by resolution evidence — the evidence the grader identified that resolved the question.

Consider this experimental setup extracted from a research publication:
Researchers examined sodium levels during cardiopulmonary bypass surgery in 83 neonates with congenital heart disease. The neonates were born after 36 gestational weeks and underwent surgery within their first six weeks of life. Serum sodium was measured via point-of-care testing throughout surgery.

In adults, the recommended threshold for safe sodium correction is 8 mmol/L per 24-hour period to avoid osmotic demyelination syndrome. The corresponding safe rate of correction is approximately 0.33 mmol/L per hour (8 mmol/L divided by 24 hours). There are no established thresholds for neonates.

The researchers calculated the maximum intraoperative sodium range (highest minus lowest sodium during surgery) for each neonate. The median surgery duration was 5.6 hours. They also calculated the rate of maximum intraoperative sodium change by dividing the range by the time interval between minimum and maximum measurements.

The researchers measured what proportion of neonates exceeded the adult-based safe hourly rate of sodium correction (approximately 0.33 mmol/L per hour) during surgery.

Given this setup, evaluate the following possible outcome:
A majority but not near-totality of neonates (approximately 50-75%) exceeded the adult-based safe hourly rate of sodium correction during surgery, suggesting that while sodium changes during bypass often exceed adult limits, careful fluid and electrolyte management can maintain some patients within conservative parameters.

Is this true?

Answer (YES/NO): NO